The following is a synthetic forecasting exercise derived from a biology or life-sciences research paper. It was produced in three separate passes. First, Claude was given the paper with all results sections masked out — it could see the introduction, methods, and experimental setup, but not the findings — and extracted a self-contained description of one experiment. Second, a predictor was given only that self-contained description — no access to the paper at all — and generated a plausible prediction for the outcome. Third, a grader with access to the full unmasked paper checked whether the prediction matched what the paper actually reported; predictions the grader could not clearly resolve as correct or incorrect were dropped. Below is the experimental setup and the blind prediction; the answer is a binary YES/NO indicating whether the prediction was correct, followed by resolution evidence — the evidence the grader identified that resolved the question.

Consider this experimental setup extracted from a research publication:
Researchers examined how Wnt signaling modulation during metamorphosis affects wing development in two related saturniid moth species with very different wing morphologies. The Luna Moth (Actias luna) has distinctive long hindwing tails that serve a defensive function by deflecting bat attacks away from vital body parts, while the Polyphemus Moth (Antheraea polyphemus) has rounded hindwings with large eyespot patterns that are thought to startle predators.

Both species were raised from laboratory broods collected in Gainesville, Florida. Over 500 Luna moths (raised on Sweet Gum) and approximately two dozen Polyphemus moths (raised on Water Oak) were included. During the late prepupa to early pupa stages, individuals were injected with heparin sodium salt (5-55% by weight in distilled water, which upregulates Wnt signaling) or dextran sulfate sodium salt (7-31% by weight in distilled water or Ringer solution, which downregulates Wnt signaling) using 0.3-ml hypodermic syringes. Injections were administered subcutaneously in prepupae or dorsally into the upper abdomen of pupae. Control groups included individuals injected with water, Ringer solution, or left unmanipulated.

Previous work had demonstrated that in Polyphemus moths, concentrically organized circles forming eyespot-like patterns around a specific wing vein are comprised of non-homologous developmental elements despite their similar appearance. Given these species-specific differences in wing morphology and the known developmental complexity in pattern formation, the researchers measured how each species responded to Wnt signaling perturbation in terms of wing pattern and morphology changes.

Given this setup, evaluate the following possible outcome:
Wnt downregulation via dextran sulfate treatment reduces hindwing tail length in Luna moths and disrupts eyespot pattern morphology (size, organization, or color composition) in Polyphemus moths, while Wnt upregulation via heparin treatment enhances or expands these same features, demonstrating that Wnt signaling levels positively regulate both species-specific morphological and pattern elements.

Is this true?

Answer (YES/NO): NO